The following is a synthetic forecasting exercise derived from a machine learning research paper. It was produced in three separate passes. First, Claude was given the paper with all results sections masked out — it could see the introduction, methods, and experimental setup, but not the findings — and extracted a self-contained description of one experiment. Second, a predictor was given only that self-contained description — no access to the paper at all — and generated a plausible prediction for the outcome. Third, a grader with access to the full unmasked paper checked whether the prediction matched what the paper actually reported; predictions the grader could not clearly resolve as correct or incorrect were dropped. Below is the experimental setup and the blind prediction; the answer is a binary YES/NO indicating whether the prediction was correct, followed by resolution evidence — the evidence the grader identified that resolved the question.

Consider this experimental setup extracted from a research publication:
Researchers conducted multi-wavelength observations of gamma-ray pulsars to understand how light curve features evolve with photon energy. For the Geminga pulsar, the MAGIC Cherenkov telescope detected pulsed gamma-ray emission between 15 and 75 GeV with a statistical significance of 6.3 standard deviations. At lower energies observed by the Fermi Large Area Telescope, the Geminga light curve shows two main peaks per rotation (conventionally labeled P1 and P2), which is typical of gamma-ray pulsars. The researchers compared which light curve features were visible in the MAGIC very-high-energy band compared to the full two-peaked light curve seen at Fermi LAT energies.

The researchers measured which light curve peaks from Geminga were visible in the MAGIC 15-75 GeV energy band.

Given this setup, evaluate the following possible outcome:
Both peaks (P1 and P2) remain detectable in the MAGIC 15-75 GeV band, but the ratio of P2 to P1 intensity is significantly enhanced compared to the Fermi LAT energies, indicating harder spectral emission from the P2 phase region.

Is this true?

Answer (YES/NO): NO